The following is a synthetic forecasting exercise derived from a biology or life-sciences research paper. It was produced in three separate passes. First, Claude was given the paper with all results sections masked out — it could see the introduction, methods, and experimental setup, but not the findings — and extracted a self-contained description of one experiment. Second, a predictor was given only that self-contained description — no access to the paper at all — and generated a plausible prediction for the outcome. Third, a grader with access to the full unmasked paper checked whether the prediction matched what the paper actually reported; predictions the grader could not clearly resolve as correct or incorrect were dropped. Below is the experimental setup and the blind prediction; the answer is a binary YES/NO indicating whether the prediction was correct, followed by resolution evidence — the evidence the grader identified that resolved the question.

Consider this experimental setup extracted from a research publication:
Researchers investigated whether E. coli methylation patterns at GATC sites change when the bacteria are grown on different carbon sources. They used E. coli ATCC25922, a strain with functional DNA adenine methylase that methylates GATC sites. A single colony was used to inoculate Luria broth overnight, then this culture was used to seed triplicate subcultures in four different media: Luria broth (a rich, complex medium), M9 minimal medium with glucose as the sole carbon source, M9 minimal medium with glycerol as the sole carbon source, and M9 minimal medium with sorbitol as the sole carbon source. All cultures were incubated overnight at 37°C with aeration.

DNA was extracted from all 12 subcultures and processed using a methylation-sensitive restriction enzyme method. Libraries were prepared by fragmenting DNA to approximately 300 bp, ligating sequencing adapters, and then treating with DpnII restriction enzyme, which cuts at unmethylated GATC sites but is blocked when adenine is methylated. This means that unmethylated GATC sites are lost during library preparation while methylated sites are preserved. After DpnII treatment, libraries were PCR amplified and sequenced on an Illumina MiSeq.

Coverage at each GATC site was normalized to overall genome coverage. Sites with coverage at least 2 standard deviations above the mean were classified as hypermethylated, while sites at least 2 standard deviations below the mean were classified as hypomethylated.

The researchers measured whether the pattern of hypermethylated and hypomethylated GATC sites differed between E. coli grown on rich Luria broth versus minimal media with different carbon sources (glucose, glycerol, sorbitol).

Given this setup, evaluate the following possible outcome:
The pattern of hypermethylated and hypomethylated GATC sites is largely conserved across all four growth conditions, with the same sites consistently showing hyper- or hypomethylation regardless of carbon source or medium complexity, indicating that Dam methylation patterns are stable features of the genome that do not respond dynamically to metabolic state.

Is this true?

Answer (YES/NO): NO